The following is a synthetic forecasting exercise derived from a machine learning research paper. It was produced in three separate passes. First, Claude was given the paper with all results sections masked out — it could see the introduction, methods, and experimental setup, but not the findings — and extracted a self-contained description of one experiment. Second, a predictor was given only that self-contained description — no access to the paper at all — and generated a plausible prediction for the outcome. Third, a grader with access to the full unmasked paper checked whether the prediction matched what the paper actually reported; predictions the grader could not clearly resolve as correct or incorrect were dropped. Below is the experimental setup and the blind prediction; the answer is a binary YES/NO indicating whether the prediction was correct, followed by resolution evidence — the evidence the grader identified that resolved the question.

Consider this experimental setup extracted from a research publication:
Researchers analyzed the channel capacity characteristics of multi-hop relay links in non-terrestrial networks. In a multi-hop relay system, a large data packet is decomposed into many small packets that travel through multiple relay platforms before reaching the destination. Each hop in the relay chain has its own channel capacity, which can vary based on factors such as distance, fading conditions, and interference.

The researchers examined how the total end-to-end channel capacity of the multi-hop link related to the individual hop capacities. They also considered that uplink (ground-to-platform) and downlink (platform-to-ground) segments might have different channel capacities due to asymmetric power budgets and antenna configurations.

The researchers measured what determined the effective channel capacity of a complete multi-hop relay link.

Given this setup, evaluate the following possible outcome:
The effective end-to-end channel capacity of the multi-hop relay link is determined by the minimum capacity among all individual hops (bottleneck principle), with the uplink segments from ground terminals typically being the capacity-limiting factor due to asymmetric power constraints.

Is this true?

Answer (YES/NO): NO